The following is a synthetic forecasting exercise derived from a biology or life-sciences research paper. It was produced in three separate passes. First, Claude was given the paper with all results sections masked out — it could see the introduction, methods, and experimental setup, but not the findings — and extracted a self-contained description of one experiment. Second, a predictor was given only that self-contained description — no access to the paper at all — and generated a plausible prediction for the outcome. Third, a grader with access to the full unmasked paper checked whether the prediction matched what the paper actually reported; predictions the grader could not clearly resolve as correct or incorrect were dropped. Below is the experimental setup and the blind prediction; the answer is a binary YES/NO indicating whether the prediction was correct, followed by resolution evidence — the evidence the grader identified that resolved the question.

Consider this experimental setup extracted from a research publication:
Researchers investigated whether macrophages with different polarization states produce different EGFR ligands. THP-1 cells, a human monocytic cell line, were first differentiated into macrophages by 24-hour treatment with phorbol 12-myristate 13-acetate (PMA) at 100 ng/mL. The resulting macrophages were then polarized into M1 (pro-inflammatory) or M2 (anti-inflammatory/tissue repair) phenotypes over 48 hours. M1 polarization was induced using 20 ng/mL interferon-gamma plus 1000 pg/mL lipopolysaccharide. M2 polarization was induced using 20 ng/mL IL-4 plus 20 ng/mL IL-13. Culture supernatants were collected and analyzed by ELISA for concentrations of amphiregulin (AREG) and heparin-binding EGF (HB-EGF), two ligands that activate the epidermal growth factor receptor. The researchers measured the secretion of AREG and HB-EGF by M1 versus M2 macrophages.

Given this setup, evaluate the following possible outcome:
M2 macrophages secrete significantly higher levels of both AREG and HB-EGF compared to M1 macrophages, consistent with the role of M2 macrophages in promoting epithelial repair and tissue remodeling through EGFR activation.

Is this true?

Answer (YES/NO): NO